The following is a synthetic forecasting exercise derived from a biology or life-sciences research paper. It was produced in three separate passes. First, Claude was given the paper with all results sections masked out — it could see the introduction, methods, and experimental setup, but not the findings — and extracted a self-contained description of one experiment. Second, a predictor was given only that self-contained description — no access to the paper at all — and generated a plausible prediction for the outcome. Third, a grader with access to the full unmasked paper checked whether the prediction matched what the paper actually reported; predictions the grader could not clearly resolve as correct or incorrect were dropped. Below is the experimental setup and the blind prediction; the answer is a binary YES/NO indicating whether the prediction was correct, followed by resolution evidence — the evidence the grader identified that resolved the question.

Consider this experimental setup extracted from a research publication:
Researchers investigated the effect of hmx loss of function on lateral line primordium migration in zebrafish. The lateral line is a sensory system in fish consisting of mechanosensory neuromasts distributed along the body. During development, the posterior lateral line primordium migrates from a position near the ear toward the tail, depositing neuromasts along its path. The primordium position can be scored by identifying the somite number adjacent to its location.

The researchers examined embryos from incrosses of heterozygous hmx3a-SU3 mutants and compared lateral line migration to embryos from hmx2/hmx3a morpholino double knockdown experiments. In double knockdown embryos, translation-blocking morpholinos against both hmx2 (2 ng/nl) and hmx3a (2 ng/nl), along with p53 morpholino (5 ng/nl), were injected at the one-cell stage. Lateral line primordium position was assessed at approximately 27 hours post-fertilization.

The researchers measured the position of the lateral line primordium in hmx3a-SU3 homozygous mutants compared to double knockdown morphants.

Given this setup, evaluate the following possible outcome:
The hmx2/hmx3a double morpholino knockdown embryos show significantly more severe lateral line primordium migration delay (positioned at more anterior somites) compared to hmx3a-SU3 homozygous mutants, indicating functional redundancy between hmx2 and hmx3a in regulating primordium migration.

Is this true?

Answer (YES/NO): NO